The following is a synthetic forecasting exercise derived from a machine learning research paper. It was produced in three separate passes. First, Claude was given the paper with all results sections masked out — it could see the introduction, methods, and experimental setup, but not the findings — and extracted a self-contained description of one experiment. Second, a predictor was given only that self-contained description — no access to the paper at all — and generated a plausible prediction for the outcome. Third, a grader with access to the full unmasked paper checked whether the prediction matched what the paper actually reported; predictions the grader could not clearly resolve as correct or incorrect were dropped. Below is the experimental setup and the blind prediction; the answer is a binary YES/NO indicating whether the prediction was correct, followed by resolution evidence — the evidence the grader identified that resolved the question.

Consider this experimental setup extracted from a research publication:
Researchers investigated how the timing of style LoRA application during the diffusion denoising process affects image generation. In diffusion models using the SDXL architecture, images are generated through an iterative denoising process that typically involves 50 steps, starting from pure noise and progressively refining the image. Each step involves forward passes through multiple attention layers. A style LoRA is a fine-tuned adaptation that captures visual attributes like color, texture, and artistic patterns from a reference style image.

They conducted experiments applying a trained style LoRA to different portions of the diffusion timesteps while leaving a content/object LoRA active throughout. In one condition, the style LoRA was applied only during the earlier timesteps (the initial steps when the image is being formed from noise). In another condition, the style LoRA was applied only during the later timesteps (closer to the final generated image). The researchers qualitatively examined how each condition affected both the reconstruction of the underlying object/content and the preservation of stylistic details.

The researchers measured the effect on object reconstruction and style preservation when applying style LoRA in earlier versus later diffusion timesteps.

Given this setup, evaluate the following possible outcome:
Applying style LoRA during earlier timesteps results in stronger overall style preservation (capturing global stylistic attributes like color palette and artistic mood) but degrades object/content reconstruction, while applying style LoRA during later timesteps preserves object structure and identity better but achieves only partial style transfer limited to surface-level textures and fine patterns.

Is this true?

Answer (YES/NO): NO